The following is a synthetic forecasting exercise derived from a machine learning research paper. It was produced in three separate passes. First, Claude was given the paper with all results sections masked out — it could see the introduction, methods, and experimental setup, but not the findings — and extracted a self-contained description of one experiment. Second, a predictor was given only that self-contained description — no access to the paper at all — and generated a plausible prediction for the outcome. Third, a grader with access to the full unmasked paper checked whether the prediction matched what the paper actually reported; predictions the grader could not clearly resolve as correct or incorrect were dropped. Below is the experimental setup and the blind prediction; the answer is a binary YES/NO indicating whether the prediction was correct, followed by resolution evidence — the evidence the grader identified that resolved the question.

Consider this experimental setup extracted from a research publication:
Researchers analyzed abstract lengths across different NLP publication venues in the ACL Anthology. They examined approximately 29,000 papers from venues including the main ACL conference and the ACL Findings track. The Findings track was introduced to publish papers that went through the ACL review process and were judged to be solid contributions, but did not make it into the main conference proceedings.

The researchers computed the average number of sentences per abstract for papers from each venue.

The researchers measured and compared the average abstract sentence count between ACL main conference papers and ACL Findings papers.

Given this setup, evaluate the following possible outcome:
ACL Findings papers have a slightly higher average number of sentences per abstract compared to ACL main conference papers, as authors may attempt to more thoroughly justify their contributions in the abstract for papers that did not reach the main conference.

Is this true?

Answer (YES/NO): YES